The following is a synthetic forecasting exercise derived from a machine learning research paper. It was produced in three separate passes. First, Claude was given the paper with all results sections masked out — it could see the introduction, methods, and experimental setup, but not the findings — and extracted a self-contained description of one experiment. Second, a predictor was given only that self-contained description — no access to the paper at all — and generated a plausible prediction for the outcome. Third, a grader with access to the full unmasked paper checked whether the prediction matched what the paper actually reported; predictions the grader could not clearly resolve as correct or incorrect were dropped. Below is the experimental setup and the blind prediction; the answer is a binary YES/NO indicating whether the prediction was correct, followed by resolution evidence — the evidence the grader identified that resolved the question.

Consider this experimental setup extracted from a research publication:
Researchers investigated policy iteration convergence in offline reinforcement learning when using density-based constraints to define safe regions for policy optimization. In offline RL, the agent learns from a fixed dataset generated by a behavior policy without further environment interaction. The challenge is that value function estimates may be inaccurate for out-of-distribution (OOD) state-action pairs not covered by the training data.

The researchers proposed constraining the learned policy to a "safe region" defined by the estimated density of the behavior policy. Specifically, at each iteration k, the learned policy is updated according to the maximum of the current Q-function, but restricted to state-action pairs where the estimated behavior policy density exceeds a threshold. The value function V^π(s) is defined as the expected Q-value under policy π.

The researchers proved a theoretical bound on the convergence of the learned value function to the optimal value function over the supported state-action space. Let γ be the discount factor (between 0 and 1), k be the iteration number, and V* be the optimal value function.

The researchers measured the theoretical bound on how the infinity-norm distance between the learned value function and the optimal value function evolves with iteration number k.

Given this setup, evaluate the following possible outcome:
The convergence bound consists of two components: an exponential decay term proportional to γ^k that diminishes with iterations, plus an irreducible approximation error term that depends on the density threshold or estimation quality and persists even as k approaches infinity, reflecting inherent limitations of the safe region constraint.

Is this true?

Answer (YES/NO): NO